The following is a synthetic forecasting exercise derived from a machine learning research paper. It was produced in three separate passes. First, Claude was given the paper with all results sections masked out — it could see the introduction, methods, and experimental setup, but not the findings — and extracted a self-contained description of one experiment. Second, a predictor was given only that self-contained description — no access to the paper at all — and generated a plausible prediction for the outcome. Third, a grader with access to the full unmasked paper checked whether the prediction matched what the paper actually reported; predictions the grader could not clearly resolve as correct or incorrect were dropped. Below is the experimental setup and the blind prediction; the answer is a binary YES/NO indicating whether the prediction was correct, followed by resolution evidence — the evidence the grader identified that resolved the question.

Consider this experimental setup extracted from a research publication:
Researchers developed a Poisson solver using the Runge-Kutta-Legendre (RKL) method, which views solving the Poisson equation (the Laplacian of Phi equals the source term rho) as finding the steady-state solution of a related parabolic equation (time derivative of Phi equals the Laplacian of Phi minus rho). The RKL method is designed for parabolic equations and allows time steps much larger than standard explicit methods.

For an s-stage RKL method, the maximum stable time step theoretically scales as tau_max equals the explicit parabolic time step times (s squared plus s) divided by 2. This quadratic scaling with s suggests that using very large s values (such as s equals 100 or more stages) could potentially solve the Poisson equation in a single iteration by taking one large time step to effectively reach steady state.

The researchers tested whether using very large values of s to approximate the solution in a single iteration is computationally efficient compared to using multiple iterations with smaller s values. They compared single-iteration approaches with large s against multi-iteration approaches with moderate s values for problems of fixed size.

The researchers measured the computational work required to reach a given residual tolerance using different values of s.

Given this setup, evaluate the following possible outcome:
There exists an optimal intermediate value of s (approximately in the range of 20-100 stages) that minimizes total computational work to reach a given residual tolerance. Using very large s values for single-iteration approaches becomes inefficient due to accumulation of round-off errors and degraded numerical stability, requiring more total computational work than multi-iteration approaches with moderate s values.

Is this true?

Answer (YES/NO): NO